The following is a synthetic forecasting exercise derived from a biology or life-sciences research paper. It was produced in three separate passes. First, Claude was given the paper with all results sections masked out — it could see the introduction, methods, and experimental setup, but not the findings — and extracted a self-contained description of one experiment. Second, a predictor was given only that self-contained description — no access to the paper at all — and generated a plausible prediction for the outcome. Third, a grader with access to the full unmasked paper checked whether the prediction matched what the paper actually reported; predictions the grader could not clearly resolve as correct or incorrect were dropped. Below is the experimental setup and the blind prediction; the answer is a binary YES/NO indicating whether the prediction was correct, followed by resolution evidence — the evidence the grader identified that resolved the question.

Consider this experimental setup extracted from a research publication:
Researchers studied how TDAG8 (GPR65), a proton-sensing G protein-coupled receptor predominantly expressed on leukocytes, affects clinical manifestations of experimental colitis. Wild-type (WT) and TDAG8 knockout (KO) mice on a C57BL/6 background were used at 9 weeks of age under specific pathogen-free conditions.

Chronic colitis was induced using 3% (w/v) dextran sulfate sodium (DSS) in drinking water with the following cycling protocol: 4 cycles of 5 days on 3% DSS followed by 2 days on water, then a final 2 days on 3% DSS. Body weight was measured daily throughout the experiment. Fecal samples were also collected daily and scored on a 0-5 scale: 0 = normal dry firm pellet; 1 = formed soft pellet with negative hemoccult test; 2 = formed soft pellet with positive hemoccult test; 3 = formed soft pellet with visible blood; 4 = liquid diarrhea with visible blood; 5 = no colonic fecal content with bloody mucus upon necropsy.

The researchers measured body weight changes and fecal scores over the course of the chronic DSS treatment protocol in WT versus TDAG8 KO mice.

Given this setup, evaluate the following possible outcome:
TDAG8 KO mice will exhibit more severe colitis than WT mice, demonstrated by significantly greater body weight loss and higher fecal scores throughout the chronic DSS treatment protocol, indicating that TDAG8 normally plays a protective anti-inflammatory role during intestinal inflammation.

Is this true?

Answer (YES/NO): NO